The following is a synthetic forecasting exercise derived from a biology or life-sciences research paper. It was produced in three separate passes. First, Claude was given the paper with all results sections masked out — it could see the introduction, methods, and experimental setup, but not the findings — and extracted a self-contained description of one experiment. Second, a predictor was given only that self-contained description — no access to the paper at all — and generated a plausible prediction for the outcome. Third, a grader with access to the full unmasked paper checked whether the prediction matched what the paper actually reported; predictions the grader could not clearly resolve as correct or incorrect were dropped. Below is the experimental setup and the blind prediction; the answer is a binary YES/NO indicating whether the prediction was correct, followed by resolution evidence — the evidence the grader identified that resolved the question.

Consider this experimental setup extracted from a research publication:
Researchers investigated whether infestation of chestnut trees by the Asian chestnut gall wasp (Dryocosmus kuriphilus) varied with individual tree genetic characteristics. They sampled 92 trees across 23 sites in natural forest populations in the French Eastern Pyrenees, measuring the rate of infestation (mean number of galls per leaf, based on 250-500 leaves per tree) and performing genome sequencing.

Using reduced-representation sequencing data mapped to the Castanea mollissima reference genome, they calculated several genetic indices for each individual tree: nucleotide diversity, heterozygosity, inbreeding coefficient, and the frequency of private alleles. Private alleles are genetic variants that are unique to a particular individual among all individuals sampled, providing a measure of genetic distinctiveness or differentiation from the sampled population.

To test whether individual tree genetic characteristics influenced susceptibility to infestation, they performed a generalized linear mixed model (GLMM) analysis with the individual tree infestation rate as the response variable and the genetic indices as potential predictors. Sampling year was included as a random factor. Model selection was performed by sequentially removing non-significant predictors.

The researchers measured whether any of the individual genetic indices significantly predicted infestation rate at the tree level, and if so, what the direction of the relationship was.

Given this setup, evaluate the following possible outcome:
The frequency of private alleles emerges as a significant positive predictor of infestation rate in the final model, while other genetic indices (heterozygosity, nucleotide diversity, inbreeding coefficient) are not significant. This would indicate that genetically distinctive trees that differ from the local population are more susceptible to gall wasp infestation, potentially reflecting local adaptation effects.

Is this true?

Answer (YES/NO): NO